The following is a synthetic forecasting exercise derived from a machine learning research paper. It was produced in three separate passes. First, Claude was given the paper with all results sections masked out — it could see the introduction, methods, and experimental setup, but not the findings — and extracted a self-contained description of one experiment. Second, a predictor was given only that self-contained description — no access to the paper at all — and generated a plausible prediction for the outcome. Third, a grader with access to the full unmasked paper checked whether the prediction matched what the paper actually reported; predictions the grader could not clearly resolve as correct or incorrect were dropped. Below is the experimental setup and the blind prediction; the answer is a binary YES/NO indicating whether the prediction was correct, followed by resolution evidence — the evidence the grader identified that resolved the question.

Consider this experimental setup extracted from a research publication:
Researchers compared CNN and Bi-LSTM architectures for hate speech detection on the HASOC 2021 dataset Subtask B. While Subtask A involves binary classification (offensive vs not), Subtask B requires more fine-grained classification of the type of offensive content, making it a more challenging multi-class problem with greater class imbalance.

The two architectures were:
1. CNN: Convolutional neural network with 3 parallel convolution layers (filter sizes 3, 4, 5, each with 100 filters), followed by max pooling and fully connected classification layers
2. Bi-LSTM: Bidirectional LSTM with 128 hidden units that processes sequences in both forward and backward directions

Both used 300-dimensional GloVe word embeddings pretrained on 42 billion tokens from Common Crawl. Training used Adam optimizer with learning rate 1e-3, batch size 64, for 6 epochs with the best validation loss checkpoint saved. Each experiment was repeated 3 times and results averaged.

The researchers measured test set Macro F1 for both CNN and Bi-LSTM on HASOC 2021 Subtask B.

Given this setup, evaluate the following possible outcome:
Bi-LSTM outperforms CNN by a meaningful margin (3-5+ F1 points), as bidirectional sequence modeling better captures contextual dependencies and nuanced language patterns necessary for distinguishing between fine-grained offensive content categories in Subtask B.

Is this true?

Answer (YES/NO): NO